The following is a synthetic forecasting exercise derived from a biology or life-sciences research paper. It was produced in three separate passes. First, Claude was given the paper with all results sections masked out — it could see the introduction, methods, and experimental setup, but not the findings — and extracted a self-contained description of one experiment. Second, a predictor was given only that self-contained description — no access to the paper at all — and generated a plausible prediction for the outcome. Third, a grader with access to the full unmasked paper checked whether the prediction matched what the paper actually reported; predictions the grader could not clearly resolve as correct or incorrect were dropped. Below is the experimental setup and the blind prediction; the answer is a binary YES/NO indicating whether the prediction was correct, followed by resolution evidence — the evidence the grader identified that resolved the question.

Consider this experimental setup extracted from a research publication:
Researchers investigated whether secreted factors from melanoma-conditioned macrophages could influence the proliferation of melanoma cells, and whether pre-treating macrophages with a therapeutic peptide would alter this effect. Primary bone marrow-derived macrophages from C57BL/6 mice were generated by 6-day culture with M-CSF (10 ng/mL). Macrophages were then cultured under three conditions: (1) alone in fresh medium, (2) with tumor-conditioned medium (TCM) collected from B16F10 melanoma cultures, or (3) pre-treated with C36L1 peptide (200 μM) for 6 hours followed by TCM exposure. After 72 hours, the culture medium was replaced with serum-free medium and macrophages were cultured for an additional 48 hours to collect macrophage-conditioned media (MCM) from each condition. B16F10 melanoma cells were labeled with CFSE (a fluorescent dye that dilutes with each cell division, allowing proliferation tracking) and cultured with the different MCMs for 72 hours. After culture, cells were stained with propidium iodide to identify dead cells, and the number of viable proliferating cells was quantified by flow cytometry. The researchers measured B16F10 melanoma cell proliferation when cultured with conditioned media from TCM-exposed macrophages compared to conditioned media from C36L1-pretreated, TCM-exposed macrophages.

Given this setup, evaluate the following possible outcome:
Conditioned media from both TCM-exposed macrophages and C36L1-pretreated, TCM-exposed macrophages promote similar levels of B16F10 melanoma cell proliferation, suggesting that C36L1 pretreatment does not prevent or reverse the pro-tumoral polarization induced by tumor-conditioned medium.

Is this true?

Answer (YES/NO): NO